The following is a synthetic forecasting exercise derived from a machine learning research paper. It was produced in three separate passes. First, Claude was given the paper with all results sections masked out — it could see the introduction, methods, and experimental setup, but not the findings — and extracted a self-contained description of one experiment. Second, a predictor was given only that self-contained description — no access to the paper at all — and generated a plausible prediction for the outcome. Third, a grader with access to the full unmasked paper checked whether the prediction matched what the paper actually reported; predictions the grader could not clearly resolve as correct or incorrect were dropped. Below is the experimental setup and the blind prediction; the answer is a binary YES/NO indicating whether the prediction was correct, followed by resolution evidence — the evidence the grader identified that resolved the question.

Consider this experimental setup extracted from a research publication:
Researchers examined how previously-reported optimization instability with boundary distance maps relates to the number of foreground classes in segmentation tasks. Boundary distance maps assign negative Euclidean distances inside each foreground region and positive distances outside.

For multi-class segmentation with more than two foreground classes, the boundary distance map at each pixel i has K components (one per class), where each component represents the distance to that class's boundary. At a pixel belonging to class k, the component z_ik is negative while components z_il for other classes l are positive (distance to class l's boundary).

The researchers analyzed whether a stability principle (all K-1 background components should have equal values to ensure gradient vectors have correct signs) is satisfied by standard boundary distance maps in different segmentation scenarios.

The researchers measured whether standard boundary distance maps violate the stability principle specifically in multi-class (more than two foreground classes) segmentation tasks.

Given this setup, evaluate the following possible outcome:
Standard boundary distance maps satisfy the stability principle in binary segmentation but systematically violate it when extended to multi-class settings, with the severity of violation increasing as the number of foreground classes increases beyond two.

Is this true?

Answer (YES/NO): NO